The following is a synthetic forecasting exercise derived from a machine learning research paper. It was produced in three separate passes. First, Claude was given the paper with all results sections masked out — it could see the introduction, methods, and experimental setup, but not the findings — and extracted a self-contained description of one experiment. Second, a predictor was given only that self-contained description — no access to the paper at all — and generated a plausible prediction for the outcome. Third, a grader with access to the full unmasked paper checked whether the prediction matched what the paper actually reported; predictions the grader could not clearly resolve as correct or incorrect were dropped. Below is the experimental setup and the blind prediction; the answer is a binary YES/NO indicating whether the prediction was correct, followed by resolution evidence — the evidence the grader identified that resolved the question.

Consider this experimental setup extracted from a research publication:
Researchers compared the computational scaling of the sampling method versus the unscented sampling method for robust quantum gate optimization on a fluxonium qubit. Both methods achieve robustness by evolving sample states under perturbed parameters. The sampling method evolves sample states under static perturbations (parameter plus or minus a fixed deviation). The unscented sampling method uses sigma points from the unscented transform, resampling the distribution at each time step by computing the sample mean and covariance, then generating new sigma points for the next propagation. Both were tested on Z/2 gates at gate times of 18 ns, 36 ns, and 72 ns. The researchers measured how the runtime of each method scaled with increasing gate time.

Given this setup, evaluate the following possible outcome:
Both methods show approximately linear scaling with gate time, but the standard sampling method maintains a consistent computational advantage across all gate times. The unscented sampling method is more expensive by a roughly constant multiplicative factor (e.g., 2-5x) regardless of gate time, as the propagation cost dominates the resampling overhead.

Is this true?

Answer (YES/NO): NO